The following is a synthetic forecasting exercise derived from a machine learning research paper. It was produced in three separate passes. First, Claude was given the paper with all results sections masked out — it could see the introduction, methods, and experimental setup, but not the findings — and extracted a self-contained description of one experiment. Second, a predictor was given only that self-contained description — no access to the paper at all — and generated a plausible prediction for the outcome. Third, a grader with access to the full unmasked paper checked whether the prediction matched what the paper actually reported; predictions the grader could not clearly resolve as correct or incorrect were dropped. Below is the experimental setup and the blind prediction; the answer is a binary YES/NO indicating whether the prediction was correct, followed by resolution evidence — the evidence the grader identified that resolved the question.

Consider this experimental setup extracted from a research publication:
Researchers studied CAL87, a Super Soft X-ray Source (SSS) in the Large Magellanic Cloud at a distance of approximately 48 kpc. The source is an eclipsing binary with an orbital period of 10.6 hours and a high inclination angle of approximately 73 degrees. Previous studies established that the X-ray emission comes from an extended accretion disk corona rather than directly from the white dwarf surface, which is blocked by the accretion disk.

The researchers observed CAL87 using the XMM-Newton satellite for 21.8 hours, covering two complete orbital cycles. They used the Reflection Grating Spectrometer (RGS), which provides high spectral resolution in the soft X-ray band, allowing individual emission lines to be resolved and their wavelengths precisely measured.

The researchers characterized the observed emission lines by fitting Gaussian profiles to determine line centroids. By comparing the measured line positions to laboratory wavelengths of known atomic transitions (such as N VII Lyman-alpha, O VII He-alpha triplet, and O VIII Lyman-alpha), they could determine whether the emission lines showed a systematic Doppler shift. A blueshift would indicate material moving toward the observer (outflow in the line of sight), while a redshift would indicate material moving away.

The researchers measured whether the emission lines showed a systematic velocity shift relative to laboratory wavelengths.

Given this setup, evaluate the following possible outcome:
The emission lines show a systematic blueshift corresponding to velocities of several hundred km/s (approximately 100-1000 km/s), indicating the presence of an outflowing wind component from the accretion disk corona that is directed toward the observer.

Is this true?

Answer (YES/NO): NO